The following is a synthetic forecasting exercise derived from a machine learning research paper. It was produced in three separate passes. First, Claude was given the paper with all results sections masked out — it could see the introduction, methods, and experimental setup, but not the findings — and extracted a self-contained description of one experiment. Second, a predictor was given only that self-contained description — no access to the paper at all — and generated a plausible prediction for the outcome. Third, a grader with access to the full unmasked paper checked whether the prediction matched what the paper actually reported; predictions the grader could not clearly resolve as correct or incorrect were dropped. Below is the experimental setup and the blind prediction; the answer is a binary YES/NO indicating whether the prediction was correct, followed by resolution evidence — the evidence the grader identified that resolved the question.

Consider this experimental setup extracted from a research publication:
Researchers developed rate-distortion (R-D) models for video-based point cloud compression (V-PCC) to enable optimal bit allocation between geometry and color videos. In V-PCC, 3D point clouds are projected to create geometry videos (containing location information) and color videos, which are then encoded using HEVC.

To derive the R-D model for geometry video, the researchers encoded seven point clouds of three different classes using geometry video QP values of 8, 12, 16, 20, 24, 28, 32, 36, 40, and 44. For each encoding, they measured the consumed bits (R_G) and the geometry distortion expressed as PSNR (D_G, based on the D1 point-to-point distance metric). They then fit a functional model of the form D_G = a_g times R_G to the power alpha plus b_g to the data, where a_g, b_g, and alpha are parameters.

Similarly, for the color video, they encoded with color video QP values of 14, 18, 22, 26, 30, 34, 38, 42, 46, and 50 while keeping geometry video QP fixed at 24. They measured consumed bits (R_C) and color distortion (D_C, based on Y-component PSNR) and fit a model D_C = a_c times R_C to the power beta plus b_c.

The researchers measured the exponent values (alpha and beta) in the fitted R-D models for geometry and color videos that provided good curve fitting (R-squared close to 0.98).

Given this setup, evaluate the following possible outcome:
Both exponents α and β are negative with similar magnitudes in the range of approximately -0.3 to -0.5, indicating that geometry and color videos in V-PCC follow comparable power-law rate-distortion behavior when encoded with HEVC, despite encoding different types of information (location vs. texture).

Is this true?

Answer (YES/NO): NO